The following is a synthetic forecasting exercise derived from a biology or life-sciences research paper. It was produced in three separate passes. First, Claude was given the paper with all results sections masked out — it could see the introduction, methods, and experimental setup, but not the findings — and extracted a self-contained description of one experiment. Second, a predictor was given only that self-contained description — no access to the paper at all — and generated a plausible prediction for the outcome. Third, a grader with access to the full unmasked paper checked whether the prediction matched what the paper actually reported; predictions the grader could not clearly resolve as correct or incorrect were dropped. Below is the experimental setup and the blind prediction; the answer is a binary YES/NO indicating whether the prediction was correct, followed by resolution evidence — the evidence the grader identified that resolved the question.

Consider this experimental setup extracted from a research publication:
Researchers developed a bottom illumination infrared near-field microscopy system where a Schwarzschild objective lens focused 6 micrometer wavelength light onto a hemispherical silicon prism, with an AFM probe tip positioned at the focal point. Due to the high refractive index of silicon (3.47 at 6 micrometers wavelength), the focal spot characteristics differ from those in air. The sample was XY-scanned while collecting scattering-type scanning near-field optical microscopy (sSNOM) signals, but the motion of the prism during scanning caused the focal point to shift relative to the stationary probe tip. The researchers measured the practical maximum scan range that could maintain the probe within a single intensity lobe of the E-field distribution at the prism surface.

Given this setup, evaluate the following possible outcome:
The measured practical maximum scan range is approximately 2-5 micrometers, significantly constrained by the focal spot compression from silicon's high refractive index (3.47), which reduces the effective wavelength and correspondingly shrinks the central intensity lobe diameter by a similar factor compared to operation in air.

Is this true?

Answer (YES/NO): NO